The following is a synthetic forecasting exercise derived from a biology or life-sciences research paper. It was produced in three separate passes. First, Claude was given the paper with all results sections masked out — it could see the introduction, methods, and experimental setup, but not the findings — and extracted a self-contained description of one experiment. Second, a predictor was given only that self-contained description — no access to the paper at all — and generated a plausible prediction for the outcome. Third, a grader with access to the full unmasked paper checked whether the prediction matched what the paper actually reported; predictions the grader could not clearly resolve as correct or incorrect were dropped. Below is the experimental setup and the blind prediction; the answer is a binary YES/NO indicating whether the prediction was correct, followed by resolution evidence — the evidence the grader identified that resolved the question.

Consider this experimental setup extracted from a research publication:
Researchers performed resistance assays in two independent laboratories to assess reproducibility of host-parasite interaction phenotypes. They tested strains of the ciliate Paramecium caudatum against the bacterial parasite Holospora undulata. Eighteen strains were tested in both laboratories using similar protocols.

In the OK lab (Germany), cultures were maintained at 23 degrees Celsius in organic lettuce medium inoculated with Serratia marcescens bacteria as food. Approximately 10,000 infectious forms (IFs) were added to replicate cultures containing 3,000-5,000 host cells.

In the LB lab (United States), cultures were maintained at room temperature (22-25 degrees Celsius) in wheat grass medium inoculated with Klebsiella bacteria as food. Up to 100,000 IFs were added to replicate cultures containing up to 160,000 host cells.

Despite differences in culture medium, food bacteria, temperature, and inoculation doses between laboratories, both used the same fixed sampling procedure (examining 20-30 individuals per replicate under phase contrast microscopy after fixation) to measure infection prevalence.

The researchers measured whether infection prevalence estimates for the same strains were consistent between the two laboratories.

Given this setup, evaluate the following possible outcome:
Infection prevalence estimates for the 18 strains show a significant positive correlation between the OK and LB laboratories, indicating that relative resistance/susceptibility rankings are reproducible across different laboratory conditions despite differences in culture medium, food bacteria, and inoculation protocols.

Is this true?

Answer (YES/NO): YES